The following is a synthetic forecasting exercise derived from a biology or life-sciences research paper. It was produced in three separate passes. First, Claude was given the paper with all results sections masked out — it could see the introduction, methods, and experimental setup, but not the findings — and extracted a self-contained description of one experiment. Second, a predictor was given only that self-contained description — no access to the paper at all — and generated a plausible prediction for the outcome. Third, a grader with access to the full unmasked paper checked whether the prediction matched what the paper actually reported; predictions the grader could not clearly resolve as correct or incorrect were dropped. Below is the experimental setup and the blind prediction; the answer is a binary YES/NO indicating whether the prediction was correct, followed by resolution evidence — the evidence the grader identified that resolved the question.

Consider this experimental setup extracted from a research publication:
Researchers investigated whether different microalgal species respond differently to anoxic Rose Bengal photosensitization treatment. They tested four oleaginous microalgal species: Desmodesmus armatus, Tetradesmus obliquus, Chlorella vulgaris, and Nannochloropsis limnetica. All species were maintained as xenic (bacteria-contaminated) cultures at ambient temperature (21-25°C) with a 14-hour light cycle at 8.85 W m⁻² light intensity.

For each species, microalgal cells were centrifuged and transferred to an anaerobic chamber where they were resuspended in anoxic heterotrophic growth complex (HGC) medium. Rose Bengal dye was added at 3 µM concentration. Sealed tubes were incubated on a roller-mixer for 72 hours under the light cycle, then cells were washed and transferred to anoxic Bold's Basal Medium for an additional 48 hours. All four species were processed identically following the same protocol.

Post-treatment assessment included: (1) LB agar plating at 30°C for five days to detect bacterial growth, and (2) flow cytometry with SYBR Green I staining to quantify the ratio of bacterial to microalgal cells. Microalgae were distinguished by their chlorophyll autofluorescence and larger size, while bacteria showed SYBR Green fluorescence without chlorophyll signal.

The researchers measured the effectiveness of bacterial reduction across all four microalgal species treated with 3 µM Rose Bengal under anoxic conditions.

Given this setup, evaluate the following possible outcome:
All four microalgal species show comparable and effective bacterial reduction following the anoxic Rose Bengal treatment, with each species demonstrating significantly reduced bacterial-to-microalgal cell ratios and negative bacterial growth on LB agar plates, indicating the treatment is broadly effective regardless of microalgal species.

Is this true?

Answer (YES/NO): NO